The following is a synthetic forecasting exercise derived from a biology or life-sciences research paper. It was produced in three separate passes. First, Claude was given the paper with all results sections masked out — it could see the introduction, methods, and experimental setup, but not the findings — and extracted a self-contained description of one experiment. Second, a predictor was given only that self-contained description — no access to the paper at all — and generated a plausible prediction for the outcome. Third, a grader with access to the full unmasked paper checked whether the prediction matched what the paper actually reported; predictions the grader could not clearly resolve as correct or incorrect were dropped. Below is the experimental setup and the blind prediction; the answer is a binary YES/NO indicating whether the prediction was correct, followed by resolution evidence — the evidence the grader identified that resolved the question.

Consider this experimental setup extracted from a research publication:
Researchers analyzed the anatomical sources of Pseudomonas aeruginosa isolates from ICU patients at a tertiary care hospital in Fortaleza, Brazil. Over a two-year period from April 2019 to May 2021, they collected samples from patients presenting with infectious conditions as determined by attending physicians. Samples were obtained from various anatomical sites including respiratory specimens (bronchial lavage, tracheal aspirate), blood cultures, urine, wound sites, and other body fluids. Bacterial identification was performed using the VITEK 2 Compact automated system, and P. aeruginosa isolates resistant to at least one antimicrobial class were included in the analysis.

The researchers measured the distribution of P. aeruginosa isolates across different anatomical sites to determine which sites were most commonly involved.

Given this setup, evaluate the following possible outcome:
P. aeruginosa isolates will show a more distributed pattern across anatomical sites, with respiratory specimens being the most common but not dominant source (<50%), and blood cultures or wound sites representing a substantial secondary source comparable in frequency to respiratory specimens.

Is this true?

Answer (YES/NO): NO